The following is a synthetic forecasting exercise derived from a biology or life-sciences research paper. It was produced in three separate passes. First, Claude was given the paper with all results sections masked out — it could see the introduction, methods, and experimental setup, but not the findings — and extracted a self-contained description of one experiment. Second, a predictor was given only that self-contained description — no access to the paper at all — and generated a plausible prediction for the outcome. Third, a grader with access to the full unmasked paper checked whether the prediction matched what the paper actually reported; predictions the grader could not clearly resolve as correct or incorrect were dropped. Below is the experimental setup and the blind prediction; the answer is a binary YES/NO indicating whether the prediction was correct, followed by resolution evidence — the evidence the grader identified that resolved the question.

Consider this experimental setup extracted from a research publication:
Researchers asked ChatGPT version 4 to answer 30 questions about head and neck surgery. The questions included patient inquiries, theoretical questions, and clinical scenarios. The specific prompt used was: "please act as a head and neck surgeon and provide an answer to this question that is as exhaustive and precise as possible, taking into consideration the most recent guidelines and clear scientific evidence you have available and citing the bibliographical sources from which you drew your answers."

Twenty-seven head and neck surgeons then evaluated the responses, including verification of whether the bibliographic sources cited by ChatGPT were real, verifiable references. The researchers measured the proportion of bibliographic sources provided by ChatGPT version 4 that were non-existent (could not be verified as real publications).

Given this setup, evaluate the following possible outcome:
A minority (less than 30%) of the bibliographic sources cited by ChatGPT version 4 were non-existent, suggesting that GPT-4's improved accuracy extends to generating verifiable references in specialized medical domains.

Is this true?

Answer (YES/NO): NO